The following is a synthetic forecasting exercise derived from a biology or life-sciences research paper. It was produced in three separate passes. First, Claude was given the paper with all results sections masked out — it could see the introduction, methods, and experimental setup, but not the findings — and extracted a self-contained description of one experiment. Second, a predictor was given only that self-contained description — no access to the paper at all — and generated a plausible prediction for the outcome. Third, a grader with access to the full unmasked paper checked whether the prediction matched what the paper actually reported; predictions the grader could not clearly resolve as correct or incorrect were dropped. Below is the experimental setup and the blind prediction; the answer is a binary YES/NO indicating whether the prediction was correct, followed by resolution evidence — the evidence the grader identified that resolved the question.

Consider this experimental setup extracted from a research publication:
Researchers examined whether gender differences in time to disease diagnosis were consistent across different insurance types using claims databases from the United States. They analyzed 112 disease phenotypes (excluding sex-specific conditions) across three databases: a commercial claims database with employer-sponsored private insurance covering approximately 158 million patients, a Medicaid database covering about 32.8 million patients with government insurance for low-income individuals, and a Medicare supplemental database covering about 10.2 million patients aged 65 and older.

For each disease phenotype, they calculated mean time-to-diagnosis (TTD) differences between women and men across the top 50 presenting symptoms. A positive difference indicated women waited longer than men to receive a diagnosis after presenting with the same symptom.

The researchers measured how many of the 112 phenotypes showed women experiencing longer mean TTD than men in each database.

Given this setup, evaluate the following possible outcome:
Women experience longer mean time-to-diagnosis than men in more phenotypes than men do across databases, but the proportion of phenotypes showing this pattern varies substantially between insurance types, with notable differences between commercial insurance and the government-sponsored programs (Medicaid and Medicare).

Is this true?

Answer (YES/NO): NO